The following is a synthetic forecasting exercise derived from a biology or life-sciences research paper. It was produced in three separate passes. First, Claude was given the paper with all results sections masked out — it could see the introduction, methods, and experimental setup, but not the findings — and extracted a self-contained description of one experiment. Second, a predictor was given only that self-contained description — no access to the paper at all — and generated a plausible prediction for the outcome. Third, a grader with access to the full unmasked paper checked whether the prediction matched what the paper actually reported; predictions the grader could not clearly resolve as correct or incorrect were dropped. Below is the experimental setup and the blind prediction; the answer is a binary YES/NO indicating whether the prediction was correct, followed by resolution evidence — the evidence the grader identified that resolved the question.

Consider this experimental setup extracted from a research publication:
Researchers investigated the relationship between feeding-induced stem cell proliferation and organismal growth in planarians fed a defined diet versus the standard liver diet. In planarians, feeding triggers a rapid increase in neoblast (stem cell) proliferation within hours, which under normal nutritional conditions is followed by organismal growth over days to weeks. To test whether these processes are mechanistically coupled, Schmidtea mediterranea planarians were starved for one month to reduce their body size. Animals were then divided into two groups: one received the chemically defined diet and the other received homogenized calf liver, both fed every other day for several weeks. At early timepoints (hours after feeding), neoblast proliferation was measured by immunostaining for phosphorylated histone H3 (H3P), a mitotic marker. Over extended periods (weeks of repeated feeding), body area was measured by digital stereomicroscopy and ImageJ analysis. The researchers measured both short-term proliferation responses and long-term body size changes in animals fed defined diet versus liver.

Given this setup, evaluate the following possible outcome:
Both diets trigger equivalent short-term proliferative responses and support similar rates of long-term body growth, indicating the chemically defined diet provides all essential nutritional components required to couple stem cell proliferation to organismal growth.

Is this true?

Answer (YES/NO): NO